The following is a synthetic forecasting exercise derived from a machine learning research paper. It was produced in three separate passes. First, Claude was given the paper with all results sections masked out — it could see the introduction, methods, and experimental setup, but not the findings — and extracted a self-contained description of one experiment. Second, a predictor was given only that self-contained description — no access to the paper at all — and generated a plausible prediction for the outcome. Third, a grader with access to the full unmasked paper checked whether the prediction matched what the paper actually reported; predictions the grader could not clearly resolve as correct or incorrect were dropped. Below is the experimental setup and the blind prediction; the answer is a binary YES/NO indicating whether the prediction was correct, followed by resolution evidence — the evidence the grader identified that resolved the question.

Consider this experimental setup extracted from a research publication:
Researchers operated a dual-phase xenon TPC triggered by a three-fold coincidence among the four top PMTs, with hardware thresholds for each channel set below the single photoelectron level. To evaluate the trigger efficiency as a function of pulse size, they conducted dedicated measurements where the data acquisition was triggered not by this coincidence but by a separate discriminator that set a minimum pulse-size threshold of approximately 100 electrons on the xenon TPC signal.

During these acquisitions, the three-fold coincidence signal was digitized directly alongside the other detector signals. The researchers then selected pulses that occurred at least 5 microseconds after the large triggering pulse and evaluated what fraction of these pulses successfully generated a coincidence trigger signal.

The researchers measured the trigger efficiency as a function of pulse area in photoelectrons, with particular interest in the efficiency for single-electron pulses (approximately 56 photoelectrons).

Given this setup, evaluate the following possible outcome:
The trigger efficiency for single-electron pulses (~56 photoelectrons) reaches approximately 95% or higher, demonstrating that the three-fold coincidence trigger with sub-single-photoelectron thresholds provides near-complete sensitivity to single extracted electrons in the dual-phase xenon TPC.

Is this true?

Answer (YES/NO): YES